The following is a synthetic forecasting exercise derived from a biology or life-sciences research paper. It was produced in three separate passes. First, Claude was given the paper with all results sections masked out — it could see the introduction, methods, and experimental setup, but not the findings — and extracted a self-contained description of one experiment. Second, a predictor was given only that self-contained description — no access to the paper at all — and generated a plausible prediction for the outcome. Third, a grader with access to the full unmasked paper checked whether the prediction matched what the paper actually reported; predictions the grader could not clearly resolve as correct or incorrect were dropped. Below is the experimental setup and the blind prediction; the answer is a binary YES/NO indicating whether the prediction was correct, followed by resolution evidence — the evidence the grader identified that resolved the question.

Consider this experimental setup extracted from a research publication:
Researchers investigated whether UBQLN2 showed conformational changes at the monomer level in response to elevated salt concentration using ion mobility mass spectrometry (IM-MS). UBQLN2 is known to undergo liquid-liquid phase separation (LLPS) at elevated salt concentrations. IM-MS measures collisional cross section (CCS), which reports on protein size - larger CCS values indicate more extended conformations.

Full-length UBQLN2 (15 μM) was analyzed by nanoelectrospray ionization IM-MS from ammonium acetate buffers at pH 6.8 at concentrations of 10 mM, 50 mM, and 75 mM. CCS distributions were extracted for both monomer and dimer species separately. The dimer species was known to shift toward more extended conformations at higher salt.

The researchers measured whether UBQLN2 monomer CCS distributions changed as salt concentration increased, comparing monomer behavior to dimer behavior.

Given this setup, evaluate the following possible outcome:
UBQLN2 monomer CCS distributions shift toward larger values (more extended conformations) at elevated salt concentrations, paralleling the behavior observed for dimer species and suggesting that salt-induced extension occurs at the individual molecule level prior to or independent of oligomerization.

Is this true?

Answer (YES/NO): NO